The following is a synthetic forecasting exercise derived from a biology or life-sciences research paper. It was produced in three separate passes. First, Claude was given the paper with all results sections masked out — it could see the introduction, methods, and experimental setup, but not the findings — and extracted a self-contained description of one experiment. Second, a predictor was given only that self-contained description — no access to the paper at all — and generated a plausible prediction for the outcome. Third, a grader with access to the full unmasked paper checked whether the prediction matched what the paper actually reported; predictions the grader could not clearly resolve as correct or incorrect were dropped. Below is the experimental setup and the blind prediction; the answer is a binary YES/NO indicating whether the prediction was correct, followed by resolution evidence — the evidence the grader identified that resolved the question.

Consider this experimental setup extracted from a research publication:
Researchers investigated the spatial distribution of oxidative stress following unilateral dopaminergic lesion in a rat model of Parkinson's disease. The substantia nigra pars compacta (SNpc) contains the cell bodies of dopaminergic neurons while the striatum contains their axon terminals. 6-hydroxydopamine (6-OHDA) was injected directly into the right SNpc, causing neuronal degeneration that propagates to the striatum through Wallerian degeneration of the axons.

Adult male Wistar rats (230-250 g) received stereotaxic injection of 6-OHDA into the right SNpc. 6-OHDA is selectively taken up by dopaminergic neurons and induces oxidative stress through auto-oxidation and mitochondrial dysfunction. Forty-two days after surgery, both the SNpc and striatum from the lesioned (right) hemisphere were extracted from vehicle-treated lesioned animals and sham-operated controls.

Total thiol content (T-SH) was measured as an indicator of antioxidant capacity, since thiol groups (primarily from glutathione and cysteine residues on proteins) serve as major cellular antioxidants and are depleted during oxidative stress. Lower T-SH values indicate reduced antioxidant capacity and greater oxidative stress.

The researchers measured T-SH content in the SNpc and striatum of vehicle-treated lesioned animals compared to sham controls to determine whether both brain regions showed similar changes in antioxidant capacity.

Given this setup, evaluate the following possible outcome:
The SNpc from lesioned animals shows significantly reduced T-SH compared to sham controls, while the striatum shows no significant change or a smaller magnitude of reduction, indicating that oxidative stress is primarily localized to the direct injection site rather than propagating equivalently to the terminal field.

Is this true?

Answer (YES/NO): YES